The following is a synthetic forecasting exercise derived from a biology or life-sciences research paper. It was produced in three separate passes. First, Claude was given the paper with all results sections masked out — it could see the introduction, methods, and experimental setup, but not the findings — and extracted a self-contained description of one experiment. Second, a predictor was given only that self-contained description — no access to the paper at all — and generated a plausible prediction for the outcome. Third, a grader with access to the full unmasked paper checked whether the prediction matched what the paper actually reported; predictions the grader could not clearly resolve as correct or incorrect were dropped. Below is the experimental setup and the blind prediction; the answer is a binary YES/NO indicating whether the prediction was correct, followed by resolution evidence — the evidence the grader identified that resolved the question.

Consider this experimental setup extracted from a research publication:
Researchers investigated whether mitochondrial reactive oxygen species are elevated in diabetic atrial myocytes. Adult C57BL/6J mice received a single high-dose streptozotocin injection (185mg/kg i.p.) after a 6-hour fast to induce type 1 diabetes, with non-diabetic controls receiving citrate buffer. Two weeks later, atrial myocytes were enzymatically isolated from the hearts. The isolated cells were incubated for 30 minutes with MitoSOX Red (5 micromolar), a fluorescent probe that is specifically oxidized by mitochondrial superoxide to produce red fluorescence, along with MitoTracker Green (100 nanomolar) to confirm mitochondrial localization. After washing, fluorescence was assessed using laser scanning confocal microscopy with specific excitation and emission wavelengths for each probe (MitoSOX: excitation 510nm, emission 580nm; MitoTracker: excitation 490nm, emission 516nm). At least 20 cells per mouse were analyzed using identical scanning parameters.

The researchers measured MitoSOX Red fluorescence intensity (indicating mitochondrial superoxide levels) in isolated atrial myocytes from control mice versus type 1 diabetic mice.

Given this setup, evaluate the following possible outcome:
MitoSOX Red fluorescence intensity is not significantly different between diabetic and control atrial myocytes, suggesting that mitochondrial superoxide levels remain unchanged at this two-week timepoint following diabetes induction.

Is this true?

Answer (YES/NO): NO